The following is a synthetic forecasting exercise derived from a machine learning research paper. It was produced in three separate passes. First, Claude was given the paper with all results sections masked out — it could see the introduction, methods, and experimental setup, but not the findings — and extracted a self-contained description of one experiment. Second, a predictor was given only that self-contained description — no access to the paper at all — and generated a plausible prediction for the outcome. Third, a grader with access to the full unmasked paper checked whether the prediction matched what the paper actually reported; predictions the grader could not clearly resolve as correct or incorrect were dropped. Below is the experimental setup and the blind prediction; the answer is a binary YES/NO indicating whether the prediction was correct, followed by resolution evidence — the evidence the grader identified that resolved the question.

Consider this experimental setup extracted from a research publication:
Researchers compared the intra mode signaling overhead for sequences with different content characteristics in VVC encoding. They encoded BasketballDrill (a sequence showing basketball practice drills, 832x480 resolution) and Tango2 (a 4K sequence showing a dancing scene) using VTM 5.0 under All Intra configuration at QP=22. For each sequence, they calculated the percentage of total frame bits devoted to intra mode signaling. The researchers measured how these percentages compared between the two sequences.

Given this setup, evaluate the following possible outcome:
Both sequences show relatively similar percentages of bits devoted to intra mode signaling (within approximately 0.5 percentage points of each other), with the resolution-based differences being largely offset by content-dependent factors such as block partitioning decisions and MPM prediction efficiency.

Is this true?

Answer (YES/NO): NO